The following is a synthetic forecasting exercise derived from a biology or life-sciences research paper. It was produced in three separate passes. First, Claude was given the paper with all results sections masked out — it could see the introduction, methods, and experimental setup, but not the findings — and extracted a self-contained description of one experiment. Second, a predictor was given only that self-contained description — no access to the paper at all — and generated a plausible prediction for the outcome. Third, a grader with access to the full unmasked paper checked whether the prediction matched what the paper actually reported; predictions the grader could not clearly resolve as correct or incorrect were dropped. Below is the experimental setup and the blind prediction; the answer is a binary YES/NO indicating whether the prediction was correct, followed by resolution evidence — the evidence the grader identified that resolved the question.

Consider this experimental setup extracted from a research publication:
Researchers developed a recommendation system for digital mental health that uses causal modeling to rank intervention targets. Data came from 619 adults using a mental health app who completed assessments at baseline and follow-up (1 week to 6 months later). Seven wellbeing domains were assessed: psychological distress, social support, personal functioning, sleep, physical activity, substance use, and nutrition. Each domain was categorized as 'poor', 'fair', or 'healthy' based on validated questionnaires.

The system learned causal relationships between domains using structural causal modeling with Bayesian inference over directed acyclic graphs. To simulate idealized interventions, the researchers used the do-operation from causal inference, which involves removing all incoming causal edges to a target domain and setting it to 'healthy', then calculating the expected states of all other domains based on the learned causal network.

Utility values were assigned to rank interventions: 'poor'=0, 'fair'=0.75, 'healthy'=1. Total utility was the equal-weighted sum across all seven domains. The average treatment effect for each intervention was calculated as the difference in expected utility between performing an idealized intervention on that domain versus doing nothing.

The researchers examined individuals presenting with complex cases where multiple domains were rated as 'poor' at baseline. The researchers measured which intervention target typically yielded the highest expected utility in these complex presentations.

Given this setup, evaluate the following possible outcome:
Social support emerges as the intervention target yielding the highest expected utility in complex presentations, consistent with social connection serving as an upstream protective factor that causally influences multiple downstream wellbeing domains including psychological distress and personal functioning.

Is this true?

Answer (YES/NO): NO